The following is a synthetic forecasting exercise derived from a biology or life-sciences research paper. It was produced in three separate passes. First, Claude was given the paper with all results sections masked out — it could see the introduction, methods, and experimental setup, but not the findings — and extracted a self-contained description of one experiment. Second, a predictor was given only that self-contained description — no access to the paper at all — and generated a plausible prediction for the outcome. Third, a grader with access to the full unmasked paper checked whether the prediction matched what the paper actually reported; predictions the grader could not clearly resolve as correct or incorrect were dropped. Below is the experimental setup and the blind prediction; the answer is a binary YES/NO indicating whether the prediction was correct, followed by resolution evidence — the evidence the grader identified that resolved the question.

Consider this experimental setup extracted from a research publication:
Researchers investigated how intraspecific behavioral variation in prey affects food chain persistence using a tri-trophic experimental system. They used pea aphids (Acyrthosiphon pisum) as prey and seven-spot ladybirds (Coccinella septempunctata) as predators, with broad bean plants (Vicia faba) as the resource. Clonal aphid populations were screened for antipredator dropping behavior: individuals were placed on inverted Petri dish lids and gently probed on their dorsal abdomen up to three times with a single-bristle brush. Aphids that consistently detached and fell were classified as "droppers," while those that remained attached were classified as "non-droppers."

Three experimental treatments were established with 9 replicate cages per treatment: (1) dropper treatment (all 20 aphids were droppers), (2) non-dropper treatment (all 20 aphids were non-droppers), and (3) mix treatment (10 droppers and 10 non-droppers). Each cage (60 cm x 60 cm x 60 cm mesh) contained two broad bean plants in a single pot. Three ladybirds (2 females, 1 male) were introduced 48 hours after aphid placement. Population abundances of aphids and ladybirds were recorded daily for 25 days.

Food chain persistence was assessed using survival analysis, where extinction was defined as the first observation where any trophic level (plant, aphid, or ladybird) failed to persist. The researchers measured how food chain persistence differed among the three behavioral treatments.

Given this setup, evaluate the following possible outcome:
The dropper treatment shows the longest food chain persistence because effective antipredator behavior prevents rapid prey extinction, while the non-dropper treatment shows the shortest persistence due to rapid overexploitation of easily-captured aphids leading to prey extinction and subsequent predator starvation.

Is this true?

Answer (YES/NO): NO